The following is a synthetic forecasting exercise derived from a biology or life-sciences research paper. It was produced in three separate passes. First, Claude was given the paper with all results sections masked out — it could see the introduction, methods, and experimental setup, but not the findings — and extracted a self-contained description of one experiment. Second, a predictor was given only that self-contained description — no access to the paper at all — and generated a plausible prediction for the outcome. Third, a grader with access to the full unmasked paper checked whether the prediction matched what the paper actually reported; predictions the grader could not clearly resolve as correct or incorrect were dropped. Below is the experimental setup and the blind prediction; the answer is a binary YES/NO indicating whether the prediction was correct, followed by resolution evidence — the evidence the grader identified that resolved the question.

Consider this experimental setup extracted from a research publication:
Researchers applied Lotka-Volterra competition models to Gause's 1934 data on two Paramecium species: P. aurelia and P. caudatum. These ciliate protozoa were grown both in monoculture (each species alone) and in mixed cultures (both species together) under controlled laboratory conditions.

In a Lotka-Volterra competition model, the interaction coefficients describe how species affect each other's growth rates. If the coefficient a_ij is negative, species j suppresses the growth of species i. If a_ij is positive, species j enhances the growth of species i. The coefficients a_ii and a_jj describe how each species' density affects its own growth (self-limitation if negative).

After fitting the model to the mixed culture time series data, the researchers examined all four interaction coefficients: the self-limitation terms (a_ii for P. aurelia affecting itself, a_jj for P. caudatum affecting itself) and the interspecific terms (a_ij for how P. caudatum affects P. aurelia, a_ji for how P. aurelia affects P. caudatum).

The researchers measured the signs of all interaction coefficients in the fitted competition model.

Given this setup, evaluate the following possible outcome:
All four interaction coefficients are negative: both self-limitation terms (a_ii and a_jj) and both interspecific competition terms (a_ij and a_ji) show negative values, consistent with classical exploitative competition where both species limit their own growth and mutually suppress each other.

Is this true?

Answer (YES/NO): YES